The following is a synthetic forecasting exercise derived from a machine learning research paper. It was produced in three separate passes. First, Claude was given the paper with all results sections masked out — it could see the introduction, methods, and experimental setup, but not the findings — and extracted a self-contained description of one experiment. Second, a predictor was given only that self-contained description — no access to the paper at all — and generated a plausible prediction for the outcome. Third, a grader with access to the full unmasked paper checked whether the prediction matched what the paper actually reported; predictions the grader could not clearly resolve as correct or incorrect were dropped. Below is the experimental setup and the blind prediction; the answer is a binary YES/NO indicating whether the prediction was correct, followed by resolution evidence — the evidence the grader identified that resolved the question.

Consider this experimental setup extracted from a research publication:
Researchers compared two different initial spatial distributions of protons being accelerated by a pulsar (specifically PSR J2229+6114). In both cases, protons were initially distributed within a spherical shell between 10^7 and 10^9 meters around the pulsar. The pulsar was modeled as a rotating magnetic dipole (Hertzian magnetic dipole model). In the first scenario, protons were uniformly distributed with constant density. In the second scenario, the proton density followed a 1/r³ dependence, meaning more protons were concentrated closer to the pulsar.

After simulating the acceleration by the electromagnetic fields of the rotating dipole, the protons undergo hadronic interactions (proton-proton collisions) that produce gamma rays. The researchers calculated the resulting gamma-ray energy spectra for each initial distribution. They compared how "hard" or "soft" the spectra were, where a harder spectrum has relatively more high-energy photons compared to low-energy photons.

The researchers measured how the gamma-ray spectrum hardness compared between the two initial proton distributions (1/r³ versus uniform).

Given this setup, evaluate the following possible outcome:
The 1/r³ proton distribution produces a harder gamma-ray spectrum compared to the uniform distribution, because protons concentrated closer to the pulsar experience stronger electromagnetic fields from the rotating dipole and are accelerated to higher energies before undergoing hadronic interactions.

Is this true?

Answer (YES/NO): YES